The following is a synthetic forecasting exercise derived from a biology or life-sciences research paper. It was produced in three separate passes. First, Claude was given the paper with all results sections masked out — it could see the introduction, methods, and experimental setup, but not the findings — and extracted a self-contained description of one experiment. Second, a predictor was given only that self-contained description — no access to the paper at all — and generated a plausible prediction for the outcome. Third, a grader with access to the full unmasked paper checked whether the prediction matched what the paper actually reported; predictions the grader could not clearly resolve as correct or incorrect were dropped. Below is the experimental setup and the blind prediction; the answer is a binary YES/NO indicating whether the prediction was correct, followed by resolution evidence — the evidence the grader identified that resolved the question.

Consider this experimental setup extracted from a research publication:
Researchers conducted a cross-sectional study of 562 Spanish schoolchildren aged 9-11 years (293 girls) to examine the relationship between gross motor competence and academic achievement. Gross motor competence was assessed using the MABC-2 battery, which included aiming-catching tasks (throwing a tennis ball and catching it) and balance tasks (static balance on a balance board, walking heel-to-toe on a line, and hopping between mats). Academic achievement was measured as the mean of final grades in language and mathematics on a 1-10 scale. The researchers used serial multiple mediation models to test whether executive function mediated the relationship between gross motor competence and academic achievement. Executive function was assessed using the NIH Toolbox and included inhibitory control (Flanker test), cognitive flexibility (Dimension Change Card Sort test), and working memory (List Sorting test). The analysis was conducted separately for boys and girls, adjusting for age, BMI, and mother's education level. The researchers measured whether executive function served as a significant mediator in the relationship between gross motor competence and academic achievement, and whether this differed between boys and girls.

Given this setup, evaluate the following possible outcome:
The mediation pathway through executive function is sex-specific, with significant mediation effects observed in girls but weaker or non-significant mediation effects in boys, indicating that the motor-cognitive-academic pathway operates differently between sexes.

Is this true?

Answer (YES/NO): NO